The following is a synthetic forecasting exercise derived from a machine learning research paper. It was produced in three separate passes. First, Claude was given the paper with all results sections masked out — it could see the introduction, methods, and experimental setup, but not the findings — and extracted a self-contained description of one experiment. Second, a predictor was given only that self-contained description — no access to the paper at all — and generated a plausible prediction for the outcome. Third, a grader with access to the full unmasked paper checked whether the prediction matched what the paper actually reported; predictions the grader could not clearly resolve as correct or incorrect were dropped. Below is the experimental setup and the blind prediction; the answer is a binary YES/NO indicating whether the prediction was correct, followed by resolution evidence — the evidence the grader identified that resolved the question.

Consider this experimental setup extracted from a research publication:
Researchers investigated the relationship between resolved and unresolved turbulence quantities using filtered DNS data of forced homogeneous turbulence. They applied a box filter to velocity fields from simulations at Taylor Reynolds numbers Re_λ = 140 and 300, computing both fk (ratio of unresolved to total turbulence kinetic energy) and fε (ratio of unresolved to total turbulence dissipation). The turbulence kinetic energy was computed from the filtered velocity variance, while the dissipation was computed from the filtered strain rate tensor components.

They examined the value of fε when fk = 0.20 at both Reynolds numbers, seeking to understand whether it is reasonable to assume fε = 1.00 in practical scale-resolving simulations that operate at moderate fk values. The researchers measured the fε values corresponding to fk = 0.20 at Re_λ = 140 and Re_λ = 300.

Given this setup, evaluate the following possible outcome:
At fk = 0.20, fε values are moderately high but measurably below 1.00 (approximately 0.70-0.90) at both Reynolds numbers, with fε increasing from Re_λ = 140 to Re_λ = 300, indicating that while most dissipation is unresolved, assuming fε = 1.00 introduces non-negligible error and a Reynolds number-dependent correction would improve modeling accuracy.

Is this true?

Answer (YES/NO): NO